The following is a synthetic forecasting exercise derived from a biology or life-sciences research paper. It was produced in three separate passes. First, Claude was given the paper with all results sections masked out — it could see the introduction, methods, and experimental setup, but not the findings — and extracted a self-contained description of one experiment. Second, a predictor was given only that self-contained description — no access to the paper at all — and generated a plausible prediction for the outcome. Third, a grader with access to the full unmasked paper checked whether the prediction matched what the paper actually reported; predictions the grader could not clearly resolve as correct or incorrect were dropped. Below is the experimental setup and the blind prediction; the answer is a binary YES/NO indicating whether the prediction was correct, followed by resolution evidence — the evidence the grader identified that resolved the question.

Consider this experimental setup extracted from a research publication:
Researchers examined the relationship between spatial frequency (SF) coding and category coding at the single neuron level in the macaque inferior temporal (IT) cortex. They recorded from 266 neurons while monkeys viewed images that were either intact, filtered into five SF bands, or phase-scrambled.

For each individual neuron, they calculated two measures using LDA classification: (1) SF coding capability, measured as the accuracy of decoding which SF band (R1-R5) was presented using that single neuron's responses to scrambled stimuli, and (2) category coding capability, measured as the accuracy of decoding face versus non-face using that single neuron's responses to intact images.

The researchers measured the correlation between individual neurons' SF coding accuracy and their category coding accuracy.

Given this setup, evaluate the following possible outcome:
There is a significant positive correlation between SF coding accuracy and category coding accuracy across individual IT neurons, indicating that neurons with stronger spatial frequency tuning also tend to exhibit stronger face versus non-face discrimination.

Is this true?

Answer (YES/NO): NO